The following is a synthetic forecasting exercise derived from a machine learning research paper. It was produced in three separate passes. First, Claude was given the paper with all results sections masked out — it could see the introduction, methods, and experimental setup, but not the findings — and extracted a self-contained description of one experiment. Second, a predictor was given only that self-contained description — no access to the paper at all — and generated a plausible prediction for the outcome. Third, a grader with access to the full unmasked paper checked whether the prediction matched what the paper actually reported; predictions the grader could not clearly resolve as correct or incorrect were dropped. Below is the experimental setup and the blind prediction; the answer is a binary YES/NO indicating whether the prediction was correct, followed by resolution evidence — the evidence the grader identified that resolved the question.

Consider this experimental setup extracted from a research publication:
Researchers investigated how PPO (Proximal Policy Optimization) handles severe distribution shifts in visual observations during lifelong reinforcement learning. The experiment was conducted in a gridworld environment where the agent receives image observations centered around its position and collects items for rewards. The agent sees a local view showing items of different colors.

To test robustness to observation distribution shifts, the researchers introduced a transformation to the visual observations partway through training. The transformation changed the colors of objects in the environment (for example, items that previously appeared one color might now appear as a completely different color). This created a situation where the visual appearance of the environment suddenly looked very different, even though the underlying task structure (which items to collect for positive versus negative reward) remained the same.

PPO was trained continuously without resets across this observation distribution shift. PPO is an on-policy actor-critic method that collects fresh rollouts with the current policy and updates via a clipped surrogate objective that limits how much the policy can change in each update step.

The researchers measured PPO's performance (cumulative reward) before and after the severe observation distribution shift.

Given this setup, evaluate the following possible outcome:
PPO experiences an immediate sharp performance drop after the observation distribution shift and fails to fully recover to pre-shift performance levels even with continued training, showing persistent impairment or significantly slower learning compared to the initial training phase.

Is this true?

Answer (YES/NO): YES